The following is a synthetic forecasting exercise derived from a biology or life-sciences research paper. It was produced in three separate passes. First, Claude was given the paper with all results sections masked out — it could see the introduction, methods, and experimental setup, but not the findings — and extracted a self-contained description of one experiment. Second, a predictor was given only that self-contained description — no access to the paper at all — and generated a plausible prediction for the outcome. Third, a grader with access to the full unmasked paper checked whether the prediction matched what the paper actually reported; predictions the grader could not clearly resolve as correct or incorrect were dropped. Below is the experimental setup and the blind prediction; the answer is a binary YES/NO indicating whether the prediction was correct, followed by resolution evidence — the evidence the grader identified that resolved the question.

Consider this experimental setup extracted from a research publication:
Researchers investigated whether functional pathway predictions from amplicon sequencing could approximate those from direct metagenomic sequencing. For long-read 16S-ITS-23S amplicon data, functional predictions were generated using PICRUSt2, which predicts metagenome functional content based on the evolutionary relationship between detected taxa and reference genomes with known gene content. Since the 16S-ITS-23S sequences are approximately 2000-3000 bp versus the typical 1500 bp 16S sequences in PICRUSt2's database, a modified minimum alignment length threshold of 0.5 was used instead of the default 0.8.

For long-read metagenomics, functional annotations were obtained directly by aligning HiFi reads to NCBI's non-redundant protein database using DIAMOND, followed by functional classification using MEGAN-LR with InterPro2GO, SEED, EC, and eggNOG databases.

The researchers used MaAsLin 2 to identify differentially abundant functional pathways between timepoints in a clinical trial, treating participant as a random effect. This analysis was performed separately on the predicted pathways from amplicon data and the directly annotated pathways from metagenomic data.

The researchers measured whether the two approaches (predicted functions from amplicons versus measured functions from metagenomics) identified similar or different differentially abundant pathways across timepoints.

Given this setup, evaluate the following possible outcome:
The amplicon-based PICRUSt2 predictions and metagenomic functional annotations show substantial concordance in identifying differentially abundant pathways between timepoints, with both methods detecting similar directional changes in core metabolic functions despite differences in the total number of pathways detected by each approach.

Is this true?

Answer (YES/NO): NO